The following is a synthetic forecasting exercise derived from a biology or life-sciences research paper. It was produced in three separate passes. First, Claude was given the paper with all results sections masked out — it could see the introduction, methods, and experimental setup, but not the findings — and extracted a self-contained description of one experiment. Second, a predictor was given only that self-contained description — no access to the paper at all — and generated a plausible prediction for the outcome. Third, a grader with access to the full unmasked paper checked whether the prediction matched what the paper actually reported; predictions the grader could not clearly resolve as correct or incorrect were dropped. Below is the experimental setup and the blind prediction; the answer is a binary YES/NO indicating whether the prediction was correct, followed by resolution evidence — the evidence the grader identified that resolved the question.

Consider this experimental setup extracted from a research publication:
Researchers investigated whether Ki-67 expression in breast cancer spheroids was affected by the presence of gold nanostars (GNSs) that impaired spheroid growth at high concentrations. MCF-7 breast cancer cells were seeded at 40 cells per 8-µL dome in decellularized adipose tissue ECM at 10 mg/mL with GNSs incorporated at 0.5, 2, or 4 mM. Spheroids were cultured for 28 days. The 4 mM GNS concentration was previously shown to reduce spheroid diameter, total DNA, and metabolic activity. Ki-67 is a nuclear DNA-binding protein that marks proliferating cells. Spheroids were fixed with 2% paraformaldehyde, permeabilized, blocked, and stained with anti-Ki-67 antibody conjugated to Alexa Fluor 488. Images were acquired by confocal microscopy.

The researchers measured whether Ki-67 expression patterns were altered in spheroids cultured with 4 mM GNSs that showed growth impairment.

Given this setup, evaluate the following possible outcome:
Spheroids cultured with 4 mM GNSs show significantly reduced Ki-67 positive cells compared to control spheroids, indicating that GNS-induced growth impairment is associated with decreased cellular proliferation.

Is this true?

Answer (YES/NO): NO